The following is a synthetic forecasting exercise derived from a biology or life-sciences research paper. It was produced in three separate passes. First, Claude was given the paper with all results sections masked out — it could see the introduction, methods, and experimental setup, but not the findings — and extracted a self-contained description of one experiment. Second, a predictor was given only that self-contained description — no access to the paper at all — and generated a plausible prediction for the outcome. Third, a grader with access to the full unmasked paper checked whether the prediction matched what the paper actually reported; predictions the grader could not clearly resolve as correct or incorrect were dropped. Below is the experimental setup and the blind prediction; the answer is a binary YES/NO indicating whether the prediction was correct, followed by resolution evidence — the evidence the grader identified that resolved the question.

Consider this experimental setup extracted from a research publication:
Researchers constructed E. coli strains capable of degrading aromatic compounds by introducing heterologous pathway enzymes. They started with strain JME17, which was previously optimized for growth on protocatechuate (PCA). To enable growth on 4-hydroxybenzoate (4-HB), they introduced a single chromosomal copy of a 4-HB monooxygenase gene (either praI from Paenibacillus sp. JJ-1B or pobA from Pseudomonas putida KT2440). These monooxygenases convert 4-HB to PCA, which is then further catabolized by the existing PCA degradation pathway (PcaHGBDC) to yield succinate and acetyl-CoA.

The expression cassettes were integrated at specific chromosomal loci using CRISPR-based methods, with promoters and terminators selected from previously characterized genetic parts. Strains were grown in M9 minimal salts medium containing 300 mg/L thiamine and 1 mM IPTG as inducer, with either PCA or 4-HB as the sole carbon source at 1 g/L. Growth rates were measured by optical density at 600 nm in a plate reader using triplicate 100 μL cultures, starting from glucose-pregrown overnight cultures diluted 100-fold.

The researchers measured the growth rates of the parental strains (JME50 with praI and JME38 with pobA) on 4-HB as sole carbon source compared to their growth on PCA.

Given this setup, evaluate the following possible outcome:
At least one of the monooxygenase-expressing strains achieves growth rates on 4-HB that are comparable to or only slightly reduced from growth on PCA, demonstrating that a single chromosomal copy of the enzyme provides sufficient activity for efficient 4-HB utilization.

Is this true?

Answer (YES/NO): NO